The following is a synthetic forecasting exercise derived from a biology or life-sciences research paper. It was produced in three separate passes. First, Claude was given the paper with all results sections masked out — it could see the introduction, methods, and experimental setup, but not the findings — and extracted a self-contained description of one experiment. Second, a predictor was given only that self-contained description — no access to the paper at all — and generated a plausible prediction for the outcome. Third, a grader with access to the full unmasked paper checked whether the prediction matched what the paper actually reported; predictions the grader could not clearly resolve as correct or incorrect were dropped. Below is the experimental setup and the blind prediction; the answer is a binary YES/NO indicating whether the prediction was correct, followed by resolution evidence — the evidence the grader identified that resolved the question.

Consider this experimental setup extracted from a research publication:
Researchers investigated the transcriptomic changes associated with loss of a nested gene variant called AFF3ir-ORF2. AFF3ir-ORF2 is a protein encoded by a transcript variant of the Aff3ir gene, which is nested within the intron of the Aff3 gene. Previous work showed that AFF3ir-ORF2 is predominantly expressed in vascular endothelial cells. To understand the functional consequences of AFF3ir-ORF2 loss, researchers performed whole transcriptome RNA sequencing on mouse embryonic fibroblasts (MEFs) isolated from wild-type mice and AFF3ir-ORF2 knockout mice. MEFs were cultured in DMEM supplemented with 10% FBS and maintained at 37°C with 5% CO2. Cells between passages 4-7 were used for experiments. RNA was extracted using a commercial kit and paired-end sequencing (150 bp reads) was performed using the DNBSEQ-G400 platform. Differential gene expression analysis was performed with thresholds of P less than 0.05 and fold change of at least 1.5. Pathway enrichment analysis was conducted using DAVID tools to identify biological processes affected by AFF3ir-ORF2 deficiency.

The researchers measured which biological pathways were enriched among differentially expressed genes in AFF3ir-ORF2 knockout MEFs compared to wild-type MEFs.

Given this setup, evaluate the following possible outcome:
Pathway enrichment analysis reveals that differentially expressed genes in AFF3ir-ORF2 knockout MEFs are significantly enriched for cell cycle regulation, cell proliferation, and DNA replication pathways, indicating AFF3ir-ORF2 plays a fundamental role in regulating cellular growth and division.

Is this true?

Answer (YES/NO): NO